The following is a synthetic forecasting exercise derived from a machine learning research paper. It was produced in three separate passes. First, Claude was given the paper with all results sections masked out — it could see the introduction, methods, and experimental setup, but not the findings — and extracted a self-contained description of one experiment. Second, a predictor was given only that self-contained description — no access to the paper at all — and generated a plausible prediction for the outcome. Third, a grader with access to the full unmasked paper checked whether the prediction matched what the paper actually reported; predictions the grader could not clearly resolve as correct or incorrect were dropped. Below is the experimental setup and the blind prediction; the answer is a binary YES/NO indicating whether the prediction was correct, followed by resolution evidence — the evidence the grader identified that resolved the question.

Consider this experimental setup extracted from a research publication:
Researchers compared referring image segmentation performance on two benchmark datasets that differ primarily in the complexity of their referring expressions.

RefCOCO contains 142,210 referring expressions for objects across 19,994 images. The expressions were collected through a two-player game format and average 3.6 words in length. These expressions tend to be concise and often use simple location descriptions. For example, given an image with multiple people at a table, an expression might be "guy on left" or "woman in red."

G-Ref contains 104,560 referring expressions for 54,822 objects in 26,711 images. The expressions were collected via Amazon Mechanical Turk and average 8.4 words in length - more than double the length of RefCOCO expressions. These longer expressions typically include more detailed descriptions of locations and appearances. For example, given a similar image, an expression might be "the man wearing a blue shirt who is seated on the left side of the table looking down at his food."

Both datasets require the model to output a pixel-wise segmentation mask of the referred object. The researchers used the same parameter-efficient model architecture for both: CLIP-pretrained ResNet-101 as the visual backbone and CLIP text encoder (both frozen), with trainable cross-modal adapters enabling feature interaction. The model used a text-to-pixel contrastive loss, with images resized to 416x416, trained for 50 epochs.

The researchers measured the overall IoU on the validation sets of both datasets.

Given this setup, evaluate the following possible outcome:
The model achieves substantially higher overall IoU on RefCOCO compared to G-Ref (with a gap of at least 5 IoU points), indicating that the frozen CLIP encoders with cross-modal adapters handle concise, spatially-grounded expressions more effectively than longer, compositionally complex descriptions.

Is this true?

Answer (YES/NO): YES